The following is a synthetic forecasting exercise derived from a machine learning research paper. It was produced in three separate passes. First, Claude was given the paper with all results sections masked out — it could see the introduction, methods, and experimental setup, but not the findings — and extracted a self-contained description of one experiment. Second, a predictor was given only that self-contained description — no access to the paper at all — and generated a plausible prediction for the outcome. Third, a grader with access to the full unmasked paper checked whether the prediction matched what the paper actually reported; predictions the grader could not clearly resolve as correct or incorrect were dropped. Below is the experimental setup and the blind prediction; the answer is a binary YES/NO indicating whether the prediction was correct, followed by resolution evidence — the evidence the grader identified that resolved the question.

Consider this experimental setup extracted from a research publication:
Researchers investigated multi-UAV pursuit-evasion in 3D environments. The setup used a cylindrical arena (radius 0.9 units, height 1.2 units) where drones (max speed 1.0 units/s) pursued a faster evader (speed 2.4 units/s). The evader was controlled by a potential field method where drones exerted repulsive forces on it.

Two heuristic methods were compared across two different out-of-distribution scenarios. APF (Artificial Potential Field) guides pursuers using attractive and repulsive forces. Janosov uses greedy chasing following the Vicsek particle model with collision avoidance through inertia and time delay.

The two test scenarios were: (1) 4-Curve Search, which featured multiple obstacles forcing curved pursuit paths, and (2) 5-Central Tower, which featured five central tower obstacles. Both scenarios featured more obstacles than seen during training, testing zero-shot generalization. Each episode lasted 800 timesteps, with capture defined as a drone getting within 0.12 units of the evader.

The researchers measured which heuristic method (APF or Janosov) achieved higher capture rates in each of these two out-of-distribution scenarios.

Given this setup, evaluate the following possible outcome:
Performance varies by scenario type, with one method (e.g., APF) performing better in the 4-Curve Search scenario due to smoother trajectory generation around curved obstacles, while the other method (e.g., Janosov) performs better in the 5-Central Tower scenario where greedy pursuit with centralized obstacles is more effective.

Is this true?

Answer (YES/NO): NO